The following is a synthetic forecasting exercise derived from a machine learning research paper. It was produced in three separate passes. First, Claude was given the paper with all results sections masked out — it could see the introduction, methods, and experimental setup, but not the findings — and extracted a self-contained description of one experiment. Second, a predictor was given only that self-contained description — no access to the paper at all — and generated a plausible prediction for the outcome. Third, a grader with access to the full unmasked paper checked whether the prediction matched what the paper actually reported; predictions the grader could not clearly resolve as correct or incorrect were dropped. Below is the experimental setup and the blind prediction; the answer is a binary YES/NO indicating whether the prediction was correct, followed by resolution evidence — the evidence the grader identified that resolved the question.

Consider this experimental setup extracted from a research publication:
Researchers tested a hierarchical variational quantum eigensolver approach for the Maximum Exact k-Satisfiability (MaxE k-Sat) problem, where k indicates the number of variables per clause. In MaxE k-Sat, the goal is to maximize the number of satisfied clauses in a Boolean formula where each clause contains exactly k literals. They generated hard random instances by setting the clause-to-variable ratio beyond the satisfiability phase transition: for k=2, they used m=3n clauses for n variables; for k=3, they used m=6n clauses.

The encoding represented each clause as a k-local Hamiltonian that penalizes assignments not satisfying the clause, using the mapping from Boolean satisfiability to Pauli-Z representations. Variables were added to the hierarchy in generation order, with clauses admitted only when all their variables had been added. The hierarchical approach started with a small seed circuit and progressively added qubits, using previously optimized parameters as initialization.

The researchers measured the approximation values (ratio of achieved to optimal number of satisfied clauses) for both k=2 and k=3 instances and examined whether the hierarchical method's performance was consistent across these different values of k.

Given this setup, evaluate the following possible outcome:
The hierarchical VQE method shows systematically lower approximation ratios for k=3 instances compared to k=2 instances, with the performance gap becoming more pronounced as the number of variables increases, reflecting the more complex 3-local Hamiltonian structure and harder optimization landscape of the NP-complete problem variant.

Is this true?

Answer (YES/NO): NO